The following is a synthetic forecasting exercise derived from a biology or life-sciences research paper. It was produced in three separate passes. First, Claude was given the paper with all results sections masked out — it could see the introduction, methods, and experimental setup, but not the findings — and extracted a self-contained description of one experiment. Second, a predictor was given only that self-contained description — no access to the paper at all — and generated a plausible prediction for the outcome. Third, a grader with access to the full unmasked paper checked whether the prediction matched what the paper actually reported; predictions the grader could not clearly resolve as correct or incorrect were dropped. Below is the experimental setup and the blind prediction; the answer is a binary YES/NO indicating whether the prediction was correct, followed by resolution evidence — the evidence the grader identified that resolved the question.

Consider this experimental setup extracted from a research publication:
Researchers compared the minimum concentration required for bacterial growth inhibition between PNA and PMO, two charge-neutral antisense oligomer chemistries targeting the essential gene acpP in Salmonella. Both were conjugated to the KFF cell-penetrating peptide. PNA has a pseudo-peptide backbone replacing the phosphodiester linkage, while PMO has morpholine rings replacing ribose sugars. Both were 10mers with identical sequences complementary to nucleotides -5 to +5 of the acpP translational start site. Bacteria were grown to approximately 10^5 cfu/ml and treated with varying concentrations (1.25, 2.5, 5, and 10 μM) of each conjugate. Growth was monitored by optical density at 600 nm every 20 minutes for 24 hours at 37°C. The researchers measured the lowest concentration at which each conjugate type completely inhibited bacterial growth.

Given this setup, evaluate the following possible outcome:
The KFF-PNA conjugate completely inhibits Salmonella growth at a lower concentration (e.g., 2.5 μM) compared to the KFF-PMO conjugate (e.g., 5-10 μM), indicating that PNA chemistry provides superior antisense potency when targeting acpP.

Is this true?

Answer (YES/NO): YES